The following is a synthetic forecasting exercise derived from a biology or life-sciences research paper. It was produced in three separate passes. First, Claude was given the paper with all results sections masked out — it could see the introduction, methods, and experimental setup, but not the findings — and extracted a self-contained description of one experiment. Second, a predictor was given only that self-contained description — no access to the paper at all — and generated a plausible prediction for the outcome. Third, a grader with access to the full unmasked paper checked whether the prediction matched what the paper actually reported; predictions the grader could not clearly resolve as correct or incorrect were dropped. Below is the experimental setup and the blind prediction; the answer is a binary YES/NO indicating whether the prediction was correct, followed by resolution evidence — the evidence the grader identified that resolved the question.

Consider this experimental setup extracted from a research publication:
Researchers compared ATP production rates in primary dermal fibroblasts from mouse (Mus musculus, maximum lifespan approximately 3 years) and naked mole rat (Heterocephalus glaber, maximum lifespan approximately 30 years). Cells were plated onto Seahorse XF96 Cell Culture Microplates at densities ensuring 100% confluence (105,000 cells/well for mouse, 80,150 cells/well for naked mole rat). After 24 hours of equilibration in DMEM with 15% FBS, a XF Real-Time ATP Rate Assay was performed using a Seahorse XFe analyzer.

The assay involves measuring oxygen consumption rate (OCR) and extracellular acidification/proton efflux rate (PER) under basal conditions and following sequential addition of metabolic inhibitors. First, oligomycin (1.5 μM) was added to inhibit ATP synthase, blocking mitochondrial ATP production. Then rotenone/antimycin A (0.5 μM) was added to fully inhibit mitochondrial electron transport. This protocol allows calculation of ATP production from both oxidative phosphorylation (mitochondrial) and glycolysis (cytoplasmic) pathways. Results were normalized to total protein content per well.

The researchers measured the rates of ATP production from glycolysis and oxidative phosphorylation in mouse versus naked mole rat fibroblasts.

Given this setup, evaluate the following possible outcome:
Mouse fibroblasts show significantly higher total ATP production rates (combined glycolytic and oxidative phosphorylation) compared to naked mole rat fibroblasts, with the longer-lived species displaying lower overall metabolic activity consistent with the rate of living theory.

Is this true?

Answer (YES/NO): YES